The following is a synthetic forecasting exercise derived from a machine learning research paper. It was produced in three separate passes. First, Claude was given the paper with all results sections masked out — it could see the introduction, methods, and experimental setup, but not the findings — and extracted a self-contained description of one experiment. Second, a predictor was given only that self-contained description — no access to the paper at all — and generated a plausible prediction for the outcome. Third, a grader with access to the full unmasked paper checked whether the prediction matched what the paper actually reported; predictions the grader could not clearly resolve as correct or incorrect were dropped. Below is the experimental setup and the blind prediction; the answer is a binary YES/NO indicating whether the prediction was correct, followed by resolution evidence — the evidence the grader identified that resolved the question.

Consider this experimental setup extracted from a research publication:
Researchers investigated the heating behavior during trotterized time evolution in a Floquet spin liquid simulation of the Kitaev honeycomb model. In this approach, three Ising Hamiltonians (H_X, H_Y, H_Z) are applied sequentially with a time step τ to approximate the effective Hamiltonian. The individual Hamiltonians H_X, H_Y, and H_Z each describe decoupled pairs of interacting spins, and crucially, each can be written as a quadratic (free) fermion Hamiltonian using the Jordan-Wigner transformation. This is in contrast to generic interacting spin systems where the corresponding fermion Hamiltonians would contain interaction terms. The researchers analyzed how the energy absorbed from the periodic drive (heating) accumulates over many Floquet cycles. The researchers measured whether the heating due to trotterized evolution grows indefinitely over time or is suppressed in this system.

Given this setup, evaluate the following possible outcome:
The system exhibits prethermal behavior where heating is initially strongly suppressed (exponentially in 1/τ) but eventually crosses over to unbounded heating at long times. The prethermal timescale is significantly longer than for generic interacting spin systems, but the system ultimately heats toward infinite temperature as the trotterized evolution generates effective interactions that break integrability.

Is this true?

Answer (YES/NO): NO